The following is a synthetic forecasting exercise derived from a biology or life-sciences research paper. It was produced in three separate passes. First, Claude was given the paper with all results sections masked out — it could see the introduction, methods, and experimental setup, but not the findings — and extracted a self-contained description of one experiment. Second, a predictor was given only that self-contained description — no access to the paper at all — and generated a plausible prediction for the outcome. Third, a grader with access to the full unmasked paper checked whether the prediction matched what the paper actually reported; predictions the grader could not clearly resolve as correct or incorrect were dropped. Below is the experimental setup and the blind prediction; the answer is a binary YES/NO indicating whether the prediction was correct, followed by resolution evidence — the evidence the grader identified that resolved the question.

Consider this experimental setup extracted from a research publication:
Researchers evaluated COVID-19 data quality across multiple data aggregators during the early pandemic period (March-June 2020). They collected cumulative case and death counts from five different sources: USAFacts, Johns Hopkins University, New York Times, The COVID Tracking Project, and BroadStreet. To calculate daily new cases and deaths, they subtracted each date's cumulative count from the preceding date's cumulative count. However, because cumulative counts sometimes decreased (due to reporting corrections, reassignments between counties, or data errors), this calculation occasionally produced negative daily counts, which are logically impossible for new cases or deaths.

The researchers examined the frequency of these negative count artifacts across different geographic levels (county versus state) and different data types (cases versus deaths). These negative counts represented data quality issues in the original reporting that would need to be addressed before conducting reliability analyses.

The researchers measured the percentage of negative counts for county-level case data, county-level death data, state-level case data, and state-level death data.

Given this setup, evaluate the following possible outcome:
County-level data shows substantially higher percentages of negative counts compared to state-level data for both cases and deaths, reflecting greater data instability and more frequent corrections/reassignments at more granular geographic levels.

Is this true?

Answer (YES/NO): YES